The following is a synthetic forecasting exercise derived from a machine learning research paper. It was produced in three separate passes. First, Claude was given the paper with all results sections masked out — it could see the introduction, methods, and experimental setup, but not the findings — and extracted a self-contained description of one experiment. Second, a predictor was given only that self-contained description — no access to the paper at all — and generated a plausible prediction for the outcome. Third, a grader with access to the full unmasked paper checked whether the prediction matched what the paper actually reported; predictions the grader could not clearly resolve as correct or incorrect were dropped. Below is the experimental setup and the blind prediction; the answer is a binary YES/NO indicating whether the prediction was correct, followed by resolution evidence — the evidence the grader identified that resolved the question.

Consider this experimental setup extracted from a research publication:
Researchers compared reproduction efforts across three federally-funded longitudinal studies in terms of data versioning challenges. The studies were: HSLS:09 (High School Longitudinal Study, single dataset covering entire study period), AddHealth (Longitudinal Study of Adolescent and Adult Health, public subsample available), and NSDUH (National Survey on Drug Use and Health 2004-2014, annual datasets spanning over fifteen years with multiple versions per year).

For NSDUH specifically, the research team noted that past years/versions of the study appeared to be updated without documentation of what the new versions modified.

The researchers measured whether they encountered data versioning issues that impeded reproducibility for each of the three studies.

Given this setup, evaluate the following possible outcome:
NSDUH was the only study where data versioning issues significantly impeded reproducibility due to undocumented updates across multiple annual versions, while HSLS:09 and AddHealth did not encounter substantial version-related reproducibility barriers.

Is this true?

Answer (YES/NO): YES